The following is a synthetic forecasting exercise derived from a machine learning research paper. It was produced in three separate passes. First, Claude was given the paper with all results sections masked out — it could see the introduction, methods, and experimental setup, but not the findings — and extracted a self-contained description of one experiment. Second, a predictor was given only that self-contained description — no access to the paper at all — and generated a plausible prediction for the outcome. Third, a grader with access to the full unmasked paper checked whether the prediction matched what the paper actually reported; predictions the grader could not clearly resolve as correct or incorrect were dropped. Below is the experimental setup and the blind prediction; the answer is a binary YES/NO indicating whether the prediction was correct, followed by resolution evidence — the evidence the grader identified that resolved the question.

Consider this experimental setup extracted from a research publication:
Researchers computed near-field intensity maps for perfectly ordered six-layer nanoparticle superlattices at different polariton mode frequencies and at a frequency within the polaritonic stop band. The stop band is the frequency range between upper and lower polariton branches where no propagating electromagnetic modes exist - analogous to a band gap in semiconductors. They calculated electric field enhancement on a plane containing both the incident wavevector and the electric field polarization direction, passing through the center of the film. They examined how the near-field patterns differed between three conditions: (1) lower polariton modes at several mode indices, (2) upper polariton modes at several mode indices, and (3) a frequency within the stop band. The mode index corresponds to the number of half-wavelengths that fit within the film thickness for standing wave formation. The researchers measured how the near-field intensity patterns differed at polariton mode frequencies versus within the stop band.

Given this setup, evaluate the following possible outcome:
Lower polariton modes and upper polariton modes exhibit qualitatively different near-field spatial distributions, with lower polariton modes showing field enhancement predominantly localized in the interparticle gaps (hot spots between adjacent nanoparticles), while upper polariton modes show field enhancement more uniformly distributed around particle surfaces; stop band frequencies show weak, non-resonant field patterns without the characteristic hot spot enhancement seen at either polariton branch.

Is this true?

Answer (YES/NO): NO